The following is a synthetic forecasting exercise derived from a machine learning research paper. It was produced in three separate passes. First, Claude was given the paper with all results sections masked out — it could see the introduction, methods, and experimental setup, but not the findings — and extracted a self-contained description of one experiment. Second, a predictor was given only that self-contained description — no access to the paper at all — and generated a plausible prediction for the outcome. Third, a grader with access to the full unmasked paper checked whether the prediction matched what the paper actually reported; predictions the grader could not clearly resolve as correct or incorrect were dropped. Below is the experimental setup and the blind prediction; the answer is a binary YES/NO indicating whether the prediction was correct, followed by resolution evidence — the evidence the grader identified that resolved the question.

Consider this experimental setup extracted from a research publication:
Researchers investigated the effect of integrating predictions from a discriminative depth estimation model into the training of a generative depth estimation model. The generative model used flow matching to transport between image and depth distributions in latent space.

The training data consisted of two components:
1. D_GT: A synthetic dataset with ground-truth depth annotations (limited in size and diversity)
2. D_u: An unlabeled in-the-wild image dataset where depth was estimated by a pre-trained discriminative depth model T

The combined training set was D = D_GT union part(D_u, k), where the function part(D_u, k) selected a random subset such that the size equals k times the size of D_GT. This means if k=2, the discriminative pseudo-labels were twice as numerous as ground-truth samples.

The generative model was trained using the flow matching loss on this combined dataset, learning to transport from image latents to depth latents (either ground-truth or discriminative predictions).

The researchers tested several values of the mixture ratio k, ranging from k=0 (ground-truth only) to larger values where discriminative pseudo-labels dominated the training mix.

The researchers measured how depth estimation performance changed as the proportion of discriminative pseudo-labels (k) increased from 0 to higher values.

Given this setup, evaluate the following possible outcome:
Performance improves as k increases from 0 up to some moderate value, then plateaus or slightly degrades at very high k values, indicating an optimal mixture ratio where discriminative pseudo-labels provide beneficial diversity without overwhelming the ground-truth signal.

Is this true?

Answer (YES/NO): NO